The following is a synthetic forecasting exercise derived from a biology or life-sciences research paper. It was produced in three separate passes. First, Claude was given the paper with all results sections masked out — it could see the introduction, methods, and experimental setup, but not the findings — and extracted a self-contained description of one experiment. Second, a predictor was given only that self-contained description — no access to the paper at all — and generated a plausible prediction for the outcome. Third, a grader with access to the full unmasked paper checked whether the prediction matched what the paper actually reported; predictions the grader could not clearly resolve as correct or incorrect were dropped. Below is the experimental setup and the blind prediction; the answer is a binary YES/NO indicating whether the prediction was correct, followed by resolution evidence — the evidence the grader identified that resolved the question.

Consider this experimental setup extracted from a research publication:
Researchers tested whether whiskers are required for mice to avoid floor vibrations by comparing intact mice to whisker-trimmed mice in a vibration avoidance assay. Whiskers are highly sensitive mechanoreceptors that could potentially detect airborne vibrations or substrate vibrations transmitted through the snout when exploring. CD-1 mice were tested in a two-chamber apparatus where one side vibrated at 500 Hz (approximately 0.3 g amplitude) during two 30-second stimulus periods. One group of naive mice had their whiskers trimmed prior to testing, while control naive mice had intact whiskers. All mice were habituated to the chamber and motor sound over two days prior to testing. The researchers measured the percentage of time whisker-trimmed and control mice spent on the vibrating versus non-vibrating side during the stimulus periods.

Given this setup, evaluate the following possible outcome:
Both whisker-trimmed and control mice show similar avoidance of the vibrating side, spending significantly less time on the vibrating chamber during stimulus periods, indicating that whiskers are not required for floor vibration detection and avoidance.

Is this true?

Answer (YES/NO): YES